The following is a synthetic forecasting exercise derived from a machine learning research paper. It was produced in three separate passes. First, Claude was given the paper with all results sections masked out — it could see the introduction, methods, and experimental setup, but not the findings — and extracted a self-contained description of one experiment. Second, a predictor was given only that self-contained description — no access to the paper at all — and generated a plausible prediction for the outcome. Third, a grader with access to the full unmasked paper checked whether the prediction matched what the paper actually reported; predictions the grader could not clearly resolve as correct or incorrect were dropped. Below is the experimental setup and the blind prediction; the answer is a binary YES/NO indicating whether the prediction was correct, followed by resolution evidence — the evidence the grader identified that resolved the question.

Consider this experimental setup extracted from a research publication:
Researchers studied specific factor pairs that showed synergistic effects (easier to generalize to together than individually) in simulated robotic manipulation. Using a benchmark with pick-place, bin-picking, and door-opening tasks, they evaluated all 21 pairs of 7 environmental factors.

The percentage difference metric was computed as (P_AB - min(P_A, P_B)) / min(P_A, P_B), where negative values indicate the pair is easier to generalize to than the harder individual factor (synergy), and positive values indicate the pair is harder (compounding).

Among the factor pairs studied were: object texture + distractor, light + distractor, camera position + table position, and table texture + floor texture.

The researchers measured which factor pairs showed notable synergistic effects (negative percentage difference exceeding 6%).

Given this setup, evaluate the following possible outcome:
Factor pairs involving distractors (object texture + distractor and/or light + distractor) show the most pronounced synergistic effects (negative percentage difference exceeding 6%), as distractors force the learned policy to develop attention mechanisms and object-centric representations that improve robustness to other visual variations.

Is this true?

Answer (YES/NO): YES